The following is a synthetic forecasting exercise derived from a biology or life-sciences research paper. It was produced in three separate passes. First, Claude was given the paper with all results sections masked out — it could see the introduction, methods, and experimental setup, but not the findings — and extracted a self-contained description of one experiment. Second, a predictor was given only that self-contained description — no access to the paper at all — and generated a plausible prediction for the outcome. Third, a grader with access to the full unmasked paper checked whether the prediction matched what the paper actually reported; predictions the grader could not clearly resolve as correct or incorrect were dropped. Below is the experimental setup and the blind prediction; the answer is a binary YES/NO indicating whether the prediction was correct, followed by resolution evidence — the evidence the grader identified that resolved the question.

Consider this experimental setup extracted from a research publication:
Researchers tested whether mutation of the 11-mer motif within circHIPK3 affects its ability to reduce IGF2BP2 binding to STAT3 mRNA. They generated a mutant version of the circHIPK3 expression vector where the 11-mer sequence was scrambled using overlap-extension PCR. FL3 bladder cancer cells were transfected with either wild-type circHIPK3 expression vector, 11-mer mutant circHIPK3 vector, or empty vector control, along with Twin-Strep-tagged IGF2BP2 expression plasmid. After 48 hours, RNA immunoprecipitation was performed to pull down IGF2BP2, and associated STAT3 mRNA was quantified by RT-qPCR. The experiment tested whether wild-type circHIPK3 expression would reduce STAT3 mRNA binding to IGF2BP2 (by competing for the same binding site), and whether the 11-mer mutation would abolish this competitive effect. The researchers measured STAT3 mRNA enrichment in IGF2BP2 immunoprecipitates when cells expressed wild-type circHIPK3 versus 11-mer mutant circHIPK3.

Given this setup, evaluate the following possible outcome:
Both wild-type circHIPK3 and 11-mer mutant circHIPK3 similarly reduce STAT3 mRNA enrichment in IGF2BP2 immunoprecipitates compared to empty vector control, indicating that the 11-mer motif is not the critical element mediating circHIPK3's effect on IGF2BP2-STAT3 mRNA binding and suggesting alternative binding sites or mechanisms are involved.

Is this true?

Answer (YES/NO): NO